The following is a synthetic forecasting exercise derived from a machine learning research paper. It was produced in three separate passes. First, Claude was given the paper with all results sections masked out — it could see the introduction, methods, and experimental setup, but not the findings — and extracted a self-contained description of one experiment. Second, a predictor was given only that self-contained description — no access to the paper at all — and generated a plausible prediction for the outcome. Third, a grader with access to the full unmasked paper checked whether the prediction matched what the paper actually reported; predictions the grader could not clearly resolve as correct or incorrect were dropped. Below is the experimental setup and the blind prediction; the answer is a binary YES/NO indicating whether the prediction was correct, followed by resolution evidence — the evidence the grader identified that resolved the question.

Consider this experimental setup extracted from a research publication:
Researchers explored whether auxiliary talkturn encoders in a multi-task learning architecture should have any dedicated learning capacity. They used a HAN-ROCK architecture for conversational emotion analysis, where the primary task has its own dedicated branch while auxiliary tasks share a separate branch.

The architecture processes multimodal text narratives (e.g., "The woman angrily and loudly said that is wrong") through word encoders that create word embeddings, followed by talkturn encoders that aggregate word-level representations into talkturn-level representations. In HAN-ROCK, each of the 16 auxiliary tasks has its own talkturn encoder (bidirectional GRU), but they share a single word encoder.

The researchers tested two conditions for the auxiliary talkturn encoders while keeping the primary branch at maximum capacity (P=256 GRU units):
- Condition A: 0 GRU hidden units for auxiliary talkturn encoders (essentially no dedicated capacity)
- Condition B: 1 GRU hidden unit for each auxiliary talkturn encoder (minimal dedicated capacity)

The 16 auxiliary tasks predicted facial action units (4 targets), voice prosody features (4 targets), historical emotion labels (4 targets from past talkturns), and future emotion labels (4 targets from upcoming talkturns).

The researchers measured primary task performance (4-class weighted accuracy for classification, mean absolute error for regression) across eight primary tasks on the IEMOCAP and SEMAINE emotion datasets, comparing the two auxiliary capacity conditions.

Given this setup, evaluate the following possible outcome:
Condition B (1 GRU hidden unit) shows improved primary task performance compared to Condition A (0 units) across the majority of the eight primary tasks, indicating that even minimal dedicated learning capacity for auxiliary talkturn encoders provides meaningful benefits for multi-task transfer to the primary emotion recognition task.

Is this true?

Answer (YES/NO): NO